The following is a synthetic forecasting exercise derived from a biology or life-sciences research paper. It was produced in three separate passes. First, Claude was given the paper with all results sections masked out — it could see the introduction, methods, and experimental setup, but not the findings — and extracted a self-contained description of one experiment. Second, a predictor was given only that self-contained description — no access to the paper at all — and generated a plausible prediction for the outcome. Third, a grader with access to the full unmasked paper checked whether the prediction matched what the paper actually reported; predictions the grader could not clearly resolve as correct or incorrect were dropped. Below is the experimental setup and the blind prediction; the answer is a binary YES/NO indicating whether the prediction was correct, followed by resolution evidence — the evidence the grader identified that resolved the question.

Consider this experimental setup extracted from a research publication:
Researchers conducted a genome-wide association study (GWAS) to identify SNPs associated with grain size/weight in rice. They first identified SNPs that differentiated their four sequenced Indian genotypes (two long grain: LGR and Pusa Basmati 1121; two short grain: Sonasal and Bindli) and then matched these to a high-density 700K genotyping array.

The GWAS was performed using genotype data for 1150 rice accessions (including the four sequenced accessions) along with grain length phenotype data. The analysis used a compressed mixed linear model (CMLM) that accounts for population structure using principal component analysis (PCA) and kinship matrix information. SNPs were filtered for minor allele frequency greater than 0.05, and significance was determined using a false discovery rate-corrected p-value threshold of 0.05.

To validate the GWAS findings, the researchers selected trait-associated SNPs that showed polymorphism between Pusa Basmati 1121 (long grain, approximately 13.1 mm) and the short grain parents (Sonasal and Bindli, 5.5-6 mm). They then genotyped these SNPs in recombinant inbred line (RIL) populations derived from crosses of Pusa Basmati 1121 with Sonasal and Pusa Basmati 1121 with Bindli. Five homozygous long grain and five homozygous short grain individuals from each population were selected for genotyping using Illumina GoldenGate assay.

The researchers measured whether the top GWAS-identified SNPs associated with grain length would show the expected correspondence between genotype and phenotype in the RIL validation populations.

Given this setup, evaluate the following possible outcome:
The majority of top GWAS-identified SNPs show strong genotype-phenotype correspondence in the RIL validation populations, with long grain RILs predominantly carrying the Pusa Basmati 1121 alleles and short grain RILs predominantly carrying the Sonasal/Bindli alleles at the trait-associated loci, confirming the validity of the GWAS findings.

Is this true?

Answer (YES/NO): YES